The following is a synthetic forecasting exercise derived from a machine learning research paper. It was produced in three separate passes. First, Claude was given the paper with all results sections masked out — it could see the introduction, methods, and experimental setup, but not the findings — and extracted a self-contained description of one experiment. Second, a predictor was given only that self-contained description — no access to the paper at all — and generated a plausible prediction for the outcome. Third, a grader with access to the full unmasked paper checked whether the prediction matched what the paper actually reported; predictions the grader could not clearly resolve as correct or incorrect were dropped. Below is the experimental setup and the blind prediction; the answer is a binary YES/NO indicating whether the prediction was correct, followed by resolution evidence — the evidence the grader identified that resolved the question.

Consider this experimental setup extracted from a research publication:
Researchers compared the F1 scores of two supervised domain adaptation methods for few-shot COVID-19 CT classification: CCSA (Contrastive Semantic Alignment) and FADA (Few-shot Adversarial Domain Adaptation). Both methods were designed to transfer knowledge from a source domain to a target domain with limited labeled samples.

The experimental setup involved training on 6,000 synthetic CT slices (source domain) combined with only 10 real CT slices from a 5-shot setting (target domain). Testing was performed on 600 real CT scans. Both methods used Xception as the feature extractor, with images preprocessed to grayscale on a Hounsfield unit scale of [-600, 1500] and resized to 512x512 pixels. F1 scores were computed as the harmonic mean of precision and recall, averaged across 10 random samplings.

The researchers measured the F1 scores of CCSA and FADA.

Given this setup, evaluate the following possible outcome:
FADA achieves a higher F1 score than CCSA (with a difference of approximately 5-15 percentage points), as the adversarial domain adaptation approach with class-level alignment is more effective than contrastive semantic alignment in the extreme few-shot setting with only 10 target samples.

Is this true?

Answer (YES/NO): NO